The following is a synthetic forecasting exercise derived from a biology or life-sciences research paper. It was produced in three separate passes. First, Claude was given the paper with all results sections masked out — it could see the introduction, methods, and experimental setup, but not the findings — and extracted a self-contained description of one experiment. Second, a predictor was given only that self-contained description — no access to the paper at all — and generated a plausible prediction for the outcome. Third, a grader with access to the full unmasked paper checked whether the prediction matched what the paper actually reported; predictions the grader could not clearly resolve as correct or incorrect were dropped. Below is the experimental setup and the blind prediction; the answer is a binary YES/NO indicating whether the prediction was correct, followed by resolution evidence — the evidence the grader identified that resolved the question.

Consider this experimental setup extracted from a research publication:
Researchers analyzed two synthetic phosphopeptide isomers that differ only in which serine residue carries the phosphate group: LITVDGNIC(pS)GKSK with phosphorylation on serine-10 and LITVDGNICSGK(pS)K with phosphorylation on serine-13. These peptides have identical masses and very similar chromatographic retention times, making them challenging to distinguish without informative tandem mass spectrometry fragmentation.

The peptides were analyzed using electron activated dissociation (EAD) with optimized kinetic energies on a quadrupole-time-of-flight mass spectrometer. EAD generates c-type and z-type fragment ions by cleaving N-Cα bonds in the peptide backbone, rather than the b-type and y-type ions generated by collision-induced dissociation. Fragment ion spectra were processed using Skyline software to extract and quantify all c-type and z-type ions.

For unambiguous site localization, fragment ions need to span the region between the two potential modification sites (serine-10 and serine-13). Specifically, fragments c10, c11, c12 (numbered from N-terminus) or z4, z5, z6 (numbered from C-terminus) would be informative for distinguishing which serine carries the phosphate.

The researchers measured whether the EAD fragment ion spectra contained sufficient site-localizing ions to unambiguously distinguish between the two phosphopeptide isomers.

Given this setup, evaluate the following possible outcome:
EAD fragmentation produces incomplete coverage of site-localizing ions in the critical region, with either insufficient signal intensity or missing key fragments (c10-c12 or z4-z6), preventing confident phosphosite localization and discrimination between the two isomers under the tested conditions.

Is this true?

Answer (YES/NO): NO